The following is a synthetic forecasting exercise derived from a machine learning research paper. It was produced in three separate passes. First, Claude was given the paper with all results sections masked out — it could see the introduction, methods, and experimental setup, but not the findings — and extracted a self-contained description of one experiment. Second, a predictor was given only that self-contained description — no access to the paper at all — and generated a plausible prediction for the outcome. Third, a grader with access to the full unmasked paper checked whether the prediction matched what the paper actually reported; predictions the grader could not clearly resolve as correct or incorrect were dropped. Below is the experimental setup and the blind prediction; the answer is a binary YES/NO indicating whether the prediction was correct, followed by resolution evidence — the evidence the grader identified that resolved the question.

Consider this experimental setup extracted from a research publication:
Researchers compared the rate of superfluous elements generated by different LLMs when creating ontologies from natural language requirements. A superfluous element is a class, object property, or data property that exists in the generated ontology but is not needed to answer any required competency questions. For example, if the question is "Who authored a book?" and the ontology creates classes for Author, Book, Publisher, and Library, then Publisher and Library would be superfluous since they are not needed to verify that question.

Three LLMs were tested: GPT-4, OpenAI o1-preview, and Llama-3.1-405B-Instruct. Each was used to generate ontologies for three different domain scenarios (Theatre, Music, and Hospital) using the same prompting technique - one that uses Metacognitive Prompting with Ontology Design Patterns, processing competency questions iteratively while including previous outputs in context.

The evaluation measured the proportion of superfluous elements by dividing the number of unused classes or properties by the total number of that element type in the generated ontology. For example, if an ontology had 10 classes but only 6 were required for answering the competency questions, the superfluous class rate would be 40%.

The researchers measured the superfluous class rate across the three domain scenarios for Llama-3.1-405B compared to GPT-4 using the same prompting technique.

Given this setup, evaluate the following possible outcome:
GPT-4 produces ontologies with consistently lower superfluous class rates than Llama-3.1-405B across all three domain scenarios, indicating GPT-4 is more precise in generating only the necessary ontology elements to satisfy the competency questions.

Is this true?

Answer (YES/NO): YES